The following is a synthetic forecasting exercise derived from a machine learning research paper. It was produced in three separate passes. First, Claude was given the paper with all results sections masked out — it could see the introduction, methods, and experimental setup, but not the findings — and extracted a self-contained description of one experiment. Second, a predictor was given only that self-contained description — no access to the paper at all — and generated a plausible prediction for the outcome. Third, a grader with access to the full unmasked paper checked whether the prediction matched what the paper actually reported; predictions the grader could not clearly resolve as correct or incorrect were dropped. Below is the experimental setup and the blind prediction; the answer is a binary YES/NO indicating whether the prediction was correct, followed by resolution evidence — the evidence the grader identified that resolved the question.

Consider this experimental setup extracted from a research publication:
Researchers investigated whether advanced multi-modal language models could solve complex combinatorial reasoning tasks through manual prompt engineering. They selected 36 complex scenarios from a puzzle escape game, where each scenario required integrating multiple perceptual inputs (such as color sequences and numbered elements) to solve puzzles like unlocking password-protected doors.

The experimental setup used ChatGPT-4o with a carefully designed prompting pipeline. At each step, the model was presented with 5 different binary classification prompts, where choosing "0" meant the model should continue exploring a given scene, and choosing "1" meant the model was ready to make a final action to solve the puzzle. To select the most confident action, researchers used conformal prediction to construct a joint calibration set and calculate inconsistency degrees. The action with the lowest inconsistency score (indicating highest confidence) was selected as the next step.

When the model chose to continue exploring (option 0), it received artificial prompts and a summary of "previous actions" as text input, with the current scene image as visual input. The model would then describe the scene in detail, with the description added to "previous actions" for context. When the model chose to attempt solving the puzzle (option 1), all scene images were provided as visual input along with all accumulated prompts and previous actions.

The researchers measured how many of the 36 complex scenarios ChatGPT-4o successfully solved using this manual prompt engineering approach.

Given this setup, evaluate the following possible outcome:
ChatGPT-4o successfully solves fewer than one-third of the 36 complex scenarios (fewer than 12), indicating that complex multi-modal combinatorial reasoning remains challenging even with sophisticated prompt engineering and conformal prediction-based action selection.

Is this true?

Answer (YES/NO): YES